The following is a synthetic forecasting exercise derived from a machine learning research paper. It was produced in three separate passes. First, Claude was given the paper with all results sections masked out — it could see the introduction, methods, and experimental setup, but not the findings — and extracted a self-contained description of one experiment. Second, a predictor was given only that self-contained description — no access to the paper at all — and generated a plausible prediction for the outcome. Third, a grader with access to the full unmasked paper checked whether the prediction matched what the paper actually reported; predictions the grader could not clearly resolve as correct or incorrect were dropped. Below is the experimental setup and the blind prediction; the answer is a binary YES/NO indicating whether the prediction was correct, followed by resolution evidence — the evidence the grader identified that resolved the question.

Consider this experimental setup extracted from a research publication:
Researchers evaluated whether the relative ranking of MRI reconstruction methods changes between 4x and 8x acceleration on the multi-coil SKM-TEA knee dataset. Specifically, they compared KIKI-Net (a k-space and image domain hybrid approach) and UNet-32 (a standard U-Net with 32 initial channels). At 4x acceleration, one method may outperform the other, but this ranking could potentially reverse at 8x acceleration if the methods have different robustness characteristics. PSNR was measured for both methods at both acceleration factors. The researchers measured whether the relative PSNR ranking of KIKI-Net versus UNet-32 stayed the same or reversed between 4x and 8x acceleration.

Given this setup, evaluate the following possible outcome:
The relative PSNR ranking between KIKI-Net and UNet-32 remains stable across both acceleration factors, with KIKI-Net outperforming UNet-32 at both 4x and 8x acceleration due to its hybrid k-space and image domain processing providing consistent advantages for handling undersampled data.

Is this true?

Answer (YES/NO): NO